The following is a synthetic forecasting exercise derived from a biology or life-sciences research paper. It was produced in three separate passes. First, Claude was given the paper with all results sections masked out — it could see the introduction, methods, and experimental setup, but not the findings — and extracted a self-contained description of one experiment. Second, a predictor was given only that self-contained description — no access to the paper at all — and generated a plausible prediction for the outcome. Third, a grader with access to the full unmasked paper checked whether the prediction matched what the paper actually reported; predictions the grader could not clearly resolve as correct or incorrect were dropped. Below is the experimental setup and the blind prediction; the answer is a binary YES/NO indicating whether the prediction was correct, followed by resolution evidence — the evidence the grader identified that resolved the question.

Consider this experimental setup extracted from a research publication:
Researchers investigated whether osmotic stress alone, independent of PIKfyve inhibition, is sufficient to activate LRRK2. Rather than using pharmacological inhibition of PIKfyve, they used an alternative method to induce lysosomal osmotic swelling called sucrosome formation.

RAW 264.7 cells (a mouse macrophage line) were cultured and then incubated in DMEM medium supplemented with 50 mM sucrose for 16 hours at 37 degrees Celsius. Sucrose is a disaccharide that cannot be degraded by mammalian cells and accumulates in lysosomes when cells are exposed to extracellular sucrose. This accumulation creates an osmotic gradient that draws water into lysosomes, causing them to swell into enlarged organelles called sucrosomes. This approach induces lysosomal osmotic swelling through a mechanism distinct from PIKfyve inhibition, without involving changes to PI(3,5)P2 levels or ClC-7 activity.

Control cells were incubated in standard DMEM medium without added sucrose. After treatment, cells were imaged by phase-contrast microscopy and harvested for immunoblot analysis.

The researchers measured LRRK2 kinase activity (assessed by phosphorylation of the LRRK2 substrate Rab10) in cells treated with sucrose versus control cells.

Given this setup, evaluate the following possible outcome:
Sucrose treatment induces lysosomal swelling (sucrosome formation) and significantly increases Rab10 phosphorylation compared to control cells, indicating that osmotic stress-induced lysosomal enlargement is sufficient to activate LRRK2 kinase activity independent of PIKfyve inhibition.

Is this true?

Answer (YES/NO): YES